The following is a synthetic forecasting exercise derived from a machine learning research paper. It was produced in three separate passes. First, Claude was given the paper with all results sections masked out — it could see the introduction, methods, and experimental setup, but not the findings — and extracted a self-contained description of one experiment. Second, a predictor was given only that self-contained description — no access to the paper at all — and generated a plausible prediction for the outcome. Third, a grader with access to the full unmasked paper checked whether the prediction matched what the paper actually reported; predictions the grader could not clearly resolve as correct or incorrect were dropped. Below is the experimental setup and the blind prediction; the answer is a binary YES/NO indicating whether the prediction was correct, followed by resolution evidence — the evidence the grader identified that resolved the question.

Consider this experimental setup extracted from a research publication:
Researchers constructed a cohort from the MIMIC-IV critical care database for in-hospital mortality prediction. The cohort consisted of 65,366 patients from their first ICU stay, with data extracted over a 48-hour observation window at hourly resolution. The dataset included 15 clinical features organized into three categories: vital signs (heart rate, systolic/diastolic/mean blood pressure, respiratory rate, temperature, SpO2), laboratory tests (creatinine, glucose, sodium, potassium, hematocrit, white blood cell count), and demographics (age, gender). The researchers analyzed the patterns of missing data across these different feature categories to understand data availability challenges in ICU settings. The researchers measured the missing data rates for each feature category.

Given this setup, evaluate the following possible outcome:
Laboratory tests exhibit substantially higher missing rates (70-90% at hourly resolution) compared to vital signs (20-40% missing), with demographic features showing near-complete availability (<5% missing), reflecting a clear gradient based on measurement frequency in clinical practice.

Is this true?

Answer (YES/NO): NO